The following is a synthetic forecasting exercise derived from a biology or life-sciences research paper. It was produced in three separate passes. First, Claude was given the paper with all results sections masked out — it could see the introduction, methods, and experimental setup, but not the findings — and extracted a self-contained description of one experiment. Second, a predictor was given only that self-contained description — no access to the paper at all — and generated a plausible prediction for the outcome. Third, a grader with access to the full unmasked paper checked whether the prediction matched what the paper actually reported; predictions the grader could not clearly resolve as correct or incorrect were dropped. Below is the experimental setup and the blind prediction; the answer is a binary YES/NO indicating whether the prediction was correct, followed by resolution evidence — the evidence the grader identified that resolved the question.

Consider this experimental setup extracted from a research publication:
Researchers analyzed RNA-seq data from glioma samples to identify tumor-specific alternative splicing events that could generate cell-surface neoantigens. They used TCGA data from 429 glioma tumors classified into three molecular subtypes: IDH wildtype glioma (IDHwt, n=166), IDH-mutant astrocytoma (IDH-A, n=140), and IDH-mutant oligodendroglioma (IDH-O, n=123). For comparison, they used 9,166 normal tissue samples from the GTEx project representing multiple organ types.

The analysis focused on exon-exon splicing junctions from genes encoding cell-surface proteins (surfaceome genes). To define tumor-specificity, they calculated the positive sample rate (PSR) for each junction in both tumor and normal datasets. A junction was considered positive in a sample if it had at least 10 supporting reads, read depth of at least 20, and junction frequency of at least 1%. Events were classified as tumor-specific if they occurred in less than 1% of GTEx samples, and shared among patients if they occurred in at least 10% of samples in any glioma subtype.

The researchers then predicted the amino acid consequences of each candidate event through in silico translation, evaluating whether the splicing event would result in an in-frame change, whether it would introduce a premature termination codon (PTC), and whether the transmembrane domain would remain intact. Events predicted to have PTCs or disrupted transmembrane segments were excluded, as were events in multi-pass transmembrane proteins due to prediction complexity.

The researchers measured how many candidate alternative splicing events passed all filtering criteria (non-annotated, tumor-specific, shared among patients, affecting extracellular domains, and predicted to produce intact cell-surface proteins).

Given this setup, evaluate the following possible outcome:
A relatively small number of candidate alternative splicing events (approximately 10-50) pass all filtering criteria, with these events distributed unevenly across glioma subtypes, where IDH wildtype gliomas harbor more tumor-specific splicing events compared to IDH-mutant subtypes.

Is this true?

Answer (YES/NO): NO